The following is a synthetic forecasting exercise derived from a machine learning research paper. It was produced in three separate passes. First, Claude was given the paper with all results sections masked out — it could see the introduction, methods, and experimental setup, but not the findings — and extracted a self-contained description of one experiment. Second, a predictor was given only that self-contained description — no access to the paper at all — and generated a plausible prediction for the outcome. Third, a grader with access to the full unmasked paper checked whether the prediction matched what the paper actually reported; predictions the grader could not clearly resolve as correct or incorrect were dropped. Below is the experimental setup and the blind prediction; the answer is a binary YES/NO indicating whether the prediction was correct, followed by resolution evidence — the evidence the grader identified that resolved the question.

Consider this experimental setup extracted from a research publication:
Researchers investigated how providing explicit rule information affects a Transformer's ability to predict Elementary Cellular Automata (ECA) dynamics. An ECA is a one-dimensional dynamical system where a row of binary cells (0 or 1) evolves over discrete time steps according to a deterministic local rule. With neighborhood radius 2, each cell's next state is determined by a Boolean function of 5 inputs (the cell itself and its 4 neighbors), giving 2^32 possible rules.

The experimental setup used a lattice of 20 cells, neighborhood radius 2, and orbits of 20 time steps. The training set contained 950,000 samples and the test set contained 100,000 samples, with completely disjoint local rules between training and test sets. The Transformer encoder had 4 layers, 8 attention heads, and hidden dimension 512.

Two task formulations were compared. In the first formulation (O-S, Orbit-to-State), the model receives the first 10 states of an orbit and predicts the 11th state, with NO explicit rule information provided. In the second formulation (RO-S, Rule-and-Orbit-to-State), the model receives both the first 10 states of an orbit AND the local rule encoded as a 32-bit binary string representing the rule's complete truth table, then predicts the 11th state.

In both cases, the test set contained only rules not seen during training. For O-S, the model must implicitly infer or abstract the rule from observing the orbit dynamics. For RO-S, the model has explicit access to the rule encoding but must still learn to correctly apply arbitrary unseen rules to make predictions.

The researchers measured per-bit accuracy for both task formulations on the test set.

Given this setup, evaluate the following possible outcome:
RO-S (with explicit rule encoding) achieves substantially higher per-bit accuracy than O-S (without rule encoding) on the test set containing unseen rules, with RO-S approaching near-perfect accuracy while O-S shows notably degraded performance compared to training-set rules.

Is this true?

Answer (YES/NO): NO